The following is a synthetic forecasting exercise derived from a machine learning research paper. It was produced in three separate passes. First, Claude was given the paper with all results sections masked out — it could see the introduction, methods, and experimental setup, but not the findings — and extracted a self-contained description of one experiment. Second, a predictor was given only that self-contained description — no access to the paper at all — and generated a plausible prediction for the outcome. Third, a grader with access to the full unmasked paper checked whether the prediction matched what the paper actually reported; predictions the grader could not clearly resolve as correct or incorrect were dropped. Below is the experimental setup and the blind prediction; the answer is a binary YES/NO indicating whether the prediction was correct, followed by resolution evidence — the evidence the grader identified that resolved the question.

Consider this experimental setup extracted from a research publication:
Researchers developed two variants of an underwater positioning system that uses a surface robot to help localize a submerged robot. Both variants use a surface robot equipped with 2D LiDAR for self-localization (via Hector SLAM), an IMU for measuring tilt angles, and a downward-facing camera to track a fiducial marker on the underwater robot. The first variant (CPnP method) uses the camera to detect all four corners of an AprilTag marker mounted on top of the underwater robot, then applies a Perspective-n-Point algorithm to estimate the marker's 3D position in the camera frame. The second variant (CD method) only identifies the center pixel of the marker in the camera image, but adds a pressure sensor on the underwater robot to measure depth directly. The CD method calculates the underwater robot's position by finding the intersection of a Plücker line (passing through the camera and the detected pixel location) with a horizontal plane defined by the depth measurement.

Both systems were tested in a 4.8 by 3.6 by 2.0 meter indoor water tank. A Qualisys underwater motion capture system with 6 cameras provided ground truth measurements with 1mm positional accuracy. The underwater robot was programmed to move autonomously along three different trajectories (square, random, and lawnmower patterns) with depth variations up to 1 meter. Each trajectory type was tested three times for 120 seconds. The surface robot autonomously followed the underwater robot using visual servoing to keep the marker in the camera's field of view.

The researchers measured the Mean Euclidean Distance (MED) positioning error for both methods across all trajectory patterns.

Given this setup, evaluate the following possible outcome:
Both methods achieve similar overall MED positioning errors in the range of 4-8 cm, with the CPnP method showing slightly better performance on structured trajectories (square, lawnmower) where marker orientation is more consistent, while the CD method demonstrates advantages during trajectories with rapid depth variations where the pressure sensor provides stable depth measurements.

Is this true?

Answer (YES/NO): NO